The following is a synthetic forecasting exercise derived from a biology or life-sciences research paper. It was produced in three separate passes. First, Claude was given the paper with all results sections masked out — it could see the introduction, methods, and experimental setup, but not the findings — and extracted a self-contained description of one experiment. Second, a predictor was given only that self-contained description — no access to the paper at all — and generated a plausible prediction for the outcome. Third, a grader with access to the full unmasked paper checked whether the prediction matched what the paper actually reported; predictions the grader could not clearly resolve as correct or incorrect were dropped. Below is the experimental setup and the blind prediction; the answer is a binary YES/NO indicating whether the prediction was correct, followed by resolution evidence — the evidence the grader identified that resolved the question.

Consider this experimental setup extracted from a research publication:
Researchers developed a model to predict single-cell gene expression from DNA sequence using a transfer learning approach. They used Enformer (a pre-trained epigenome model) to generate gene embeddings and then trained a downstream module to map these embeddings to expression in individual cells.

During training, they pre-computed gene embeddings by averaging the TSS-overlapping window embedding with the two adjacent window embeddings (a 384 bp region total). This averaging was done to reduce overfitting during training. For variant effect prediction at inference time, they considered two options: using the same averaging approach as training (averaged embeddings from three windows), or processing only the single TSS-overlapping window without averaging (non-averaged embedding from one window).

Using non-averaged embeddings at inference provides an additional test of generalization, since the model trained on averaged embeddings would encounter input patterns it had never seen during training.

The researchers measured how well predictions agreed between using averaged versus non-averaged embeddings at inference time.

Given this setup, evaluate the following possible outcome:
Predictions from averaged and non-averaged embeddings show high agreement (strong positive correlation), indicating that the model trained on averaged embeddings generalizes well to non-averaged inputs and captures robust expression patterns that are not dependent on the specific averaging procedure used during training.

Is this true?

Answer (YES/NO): YES